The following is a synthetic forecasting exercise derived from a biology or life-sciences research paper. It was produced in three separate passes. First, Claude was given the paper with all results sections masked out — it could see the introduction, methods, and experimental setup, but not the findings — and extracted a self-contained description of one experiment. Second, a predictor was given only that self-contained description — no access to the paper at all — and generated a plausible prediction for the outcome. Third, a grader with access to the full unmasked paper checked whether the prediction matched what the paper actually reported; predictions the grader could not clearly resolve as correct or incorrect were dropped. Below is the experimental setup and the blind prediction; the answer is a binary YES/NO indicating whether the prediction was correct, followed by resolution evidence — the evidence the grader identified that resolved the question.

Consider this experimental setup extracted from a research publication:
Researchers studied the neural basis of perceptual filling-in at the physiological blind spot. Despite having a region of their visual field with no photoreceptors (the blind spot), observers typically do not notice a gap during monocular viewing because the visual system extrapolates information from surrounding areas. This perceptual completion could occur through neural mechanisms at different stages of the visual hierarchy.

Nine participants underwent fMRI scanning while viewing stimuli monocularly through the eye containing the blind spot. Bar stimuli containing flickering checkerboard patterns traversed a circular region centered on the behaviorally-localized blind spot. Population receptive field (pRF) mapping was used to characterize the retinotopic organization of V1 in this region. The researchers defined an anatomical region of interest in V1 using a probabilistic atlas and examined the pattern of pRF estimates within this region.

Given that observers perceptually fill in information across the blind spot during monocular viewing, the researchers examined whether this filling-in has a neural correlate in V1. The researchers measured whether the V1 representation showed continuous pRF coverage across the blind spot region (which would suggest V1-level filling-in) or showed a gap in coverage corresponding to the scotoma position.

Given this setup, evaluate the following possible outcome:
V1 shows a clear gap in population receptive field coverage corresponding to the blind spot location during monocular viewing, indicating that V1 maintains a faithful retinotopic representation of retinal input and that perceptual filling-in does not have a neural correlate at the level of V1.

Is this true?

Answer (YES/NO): YES